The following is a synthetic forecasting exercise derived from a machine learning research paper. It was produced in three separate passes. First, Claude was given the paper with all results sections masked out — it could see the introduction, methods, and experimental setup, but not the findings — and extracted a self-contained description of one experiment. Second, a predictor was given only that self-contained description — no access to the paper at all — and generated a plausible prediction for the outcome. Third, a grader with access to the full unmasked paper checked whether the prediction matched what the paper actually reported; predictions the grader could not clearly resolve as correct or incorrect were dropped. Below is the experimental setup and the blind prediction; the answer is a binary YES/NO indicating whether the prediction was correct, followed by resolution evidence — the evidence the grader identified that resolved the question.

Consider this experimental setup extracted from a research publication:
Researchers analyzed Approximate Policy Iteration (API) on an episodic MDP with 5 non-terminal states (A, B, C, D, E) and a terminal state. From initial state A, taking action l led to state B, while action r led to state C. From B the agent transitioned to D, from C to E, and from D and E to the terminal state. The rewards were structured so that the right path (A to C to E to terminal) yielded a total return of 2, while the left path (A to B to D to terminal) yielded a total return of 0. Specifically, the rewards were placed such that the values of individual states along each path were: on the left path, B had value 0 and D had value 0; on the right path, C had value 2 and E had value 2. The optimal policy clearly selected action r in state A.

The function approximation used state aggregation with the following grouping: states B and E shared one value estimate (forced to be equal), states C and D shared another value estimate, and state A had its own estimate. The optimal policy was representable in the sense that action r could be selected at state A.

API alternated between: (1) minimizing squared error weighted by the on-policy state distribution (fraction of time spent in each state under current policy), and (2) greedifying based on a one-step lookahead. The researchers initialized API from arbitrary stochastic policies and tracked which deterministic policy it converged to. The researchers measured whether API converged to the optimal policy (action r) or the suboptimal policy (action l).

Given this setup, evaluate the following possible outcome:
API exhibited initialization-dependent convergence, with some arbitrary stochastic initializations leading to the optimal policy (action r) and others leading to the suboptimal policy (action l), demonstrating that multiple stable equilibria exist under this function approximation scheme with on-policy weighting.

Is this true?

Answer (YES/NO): NO